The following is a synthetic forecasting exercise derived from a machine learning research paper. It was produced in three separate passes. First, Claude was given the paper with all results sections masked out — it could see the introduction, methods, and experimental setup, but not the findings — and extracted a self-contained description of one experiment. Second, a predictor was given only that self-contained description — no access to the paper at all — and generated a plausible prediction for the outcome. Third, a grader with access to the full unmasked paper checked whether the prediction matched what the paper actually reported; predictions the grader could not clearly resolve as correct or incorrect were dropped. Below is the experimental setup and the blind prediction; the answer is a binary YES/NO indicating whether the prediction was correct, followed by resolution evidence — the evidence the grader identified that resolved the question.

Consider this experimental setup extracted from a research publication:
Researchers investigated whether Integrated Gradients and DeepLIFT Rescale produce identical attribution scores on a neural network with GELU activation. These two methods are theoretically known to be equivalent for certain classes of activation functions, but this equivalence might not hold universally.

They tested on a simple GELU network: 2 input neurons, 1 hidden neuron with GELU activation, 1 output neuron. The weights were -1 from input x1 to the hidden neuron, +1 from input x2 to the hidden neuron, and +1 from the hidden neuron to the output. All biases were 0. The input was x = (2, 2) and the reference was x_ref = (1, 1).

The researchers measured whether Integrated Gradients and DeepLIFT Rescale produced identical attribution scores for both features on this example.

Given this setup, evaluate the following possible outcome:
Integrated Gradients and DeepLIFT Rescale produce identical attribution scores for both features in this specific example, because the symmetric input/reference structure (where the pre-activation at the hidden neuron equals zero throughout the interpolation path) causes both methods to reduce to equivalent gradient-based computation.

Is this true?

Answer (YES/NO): YES